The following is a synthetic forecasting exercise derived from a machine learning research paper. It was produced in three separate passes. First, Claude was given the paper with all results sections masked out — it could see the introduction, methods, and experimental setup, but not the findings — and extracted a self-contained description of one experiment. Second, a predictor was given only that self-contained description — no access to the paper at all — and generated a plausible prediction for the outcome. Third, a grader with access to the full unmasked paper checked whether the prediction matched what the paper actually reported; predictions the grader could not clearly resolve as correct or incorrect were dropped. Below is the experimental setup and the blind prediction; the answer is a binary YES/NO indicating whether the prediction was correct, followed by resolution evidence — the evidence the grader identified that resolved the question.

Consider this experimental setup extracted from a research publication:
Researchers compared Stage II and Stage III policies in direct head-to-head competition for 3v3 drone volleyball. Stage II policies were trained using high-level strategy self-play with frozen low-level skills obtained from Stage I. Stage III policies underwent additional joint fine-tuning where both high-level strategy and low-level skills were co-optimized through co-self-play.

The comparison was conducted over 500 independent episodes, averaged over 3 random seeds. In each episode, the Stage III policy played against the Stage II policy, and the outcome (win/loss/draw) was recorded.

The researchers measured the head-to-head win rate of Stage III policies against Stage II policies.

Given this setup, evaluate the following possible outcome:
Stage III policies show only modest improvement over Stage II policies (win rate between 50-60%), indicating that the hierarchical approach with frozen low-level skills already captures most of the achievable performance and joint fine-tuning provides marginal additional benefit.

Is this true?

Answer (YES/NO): NO